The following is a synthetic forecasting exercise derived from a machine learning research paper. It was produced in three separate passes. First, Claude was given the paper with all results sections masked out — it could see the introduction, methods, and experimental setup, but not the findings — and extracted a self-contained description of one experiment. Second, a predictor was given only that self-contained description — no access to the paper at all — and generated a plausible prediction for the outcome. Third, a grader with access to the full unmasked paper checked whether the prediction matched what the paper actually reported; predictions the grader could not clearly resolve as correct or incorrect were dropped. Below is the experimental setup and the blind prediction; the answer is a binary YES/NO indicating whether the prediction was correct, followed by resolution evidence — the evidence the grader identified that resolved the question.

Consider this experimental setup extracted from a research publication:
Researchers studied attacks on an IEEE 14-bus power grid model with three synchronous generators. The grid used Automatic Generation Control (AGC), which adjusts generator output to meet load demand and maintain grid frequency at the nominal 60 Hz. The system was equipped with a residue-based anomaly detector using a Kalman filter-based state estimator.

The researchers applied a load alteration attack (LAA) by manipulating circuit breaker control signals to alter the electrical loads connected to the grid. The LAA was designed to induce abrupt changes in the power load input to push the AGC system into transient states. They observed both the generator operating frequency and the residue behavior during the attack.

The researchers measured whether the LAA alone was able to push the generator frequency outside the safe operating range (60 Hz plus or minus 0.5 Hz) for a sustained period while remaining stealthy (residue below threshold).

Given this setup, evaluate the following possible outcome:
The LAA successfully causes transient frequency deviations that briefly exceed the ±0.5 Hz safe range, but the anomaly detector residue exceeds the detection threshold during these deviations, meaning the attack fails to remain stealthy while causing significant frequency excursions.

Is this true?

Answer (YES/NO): NO